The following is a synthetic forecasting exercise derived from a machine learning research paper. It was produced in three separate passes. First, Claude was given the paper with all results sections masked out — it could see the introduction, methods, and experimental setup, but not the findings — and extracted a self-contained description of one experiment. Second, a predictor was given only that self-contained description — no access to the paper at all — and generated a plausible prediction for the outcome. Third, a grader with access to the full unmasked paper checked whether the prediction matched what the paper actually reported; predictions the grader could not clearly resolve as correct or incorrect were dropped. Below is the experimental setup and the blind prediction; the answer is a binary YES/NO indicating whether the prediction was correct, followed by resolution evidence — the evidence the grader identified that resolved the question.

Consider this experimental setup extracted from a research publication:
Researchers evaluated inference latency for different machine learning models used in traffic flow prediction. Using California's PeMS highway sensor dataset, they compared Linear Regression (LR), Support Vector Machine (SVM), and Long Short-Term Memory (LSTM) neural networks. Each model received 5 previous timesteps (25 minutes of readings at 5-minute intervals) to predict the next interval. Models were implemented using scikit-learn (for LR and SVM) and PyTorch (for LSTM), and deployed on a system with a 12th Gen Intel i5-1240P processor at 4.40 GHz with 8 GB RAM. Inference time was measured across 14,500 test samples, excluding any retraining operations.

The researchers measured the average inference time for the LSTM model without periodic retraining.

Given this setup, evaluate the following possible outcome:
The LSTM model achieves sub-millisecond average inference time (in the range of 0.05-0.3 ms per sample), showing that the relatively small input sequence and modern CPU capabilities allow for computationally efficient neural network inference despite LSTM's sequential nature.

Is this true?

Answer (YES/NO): NO